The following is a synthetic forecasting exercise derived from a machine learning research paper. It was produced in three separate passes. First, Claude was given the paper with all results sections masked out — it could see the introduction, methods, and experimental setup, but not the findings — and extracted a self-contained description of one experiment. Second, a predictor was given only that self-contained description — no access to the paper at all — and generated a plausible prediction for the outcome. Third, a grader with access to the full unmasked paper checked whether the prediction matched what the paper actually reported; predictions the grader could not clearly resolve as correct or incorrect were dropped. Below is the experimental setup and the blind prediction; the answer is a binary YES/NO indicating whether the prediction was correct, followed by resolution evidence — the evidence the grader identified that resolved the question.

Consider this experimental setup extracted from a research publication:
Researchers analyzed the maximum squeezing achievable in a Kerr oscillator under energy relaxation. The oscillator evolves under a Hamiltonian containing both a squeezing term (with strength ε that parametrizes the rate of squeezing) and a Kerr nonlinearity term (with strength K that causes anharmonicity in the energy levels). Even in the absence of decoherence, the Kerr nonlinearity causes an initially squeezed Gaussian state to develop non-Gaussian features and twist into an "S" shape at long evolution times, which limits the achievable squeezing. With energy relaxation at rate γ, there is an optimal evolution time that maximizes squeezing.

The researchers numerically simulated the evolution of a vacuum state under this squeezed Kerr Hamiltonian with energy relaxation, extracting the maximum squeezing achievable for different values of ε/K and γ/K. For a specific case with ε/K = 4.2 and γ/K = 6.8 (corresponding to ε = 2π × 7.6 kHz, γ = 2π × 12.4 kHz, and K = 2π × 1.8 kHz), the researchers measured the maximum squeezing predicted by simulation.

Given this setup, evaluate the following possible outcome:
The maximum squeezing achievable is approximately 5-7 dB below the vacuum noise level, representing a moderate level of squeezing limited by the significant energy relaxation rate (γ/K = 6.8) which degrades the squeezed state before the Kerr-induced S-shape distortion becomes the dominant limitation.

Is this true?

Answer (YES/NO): NO